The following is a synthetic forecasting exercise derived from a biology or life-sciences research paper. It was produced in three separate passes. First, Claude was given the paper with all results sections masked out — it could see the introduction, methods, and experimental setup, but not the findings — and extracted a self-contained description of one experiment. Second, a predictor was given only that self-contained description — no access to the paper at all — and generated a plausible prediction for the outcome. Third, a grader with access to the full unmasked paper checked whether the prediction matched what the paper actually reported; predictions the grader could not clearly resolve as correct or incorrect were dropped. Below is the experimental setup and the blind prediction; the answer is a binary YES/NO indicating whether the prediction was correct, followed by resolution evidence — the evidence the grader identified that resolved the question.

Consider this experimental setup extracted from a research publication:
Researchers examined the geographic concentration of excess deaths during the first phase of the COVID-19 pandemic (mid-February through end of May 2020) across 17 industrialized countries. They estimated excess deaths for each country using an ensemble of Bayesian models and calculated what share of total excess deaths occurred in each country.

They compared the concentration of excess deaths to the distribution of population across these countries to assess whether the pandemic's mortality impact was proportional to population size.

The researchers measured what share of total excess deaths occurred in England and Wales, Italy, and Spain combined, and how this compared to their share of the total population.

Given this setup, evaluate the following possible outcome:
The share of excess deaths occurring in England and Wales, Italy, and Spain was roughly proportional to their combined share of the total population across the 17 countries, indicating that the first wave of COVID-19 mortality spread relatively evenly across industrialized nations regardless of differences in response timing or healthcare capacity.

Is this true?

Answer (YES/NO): NO